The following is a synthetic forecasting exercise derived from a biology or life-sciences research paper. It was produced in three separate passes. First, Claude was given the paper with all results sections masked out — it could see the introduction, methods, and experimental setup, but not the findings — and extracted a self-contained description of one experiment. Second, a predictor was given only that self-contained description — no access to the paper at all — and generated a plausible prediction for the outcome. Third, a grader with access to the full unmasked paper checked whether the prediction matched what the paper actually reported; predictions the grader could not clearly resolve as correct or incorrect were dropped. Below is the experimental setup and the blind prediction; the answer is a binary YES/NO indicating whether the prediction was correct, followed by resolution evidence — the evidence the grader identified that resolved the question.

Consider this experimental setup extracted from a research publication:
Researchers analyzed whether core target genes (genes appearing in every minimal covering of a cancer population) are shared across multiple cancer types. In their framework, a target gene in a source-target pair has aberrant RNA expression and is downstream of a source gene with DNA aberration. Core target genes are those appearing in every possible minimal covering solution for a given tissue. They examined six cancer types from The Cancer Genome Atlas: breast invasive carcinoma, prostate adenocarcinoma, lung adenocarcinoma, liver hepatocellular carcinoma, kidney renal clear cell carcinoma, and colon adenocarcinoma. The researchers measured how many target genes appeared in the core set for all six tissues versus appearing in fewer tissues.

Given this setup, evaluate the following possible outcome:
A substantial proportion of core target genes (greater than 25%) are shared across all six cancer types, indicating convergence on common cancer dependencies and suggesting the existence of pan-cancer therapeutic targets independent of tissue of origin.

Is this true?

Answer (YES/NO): NO